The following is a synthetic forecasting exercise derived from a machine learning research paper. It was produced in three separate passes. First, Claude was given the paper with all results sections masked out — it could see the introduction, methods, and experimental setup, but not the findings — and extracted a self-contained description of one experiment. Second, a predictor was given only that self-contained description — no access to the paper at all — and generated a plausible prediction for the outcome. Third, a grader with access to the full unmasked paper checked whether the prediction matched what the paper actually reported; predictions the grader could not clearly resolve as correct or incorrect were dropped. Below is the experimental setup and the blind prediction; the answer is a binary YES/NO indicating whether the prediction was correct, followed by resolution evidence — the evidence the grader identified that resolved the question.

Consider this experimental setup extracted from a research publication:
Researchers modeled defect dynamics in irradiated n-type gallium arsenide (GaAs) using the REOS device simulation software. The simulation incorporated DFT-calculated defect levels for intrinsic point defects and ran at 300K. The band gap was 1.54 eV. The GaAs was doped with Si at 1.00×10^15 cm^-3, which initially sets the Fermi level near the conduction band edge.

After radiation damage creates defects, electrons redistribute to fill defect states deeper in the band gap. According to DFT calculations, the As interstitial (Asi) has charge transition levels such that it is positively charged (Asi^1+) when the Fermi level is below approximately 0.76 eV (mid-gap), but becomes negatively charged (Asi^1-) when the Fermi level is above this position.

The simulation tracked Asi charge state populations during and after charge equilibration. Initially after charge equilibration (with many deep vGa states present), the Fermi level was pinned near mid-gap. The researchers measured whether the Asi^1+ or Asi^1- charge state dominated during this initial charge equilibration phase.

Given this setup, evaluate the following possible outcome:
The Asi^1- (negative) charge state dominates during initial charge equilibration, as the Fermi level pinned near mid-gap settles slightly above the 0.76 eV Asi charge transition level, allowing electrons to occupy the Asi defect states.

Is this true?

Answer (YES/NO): NO